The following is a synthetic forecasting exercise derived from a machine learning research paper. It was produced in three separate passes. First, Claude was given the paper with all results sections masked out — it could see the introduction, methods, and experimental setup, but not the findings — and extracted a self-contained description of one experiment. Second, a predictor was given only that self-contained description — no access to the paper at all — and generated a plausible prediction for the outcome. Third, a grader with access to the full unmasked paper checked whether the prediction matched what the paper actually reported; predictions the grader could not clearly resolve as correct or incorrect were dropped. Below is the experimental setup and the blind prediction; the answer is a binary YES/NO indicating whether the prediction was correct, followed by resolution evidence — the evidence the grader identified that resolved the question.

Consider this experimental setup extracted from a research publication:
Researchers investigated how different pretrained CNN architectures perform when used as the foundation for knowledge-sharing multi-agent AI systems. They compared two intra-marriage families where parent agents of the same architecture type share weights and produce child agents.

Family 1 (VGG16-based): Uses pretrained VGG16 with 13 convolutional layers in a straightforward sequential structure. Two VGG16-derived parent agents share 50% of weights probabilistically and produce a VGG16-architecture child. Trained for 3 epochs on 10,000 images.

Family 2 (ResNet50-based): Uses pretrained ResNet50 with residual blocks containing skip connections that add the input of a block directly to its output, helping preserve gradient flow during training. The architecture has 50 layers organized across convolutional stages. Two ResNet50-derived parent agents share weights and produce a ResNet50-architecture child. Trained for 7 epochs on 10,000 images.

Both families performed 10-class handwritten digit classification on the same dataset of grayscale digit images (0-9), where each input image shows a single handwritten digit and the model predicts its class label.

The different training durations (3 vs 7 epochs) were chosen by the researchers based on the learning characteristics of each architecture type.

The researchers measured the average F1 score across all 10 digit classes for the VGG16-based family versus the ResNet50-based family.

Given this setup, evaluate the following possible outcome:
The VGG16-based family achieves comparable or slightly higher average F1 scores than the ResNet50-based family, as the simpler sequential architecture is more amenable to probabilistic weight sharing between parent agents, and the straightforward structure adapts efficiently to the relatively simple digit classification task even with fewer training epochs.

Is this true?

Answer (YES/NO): NO